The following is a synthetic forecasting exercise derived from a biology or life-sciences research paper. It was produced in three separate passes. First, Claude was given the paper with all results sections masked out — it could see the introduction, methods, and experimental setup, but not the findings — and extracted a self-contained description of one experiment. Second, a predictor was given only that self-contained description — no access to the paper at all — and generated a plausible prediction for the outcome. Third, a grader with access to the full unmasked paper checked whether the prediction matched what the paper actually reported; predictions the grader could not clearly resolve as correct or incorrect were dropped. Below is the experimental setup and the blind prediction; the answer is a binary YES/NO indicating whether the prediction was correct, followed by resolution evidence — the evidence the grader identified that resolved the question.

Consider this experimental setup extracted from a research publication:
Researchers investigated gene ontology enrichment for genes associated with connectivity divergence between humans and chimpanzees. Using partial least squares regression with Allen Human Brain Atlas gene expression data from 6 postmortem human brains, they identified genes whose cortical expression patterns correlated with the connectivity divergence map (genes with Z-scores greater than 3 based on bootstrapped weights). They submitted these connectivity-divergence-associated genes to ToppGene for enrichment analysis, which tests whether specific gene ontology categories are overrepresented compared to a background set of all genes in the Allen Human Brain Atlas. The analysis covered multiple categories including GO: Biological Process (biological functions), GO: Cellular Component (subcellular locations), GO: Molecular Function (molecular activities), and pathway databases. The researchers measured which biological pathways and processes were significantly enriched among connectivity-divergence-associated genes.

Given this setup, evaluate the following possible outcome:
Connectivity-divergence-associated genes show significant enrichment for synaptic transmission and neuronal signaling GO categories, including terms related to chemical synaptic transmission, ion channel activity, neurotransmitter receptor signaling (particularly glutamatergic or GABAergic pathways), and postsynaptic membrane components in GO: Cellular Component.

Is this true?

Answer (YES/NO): NO